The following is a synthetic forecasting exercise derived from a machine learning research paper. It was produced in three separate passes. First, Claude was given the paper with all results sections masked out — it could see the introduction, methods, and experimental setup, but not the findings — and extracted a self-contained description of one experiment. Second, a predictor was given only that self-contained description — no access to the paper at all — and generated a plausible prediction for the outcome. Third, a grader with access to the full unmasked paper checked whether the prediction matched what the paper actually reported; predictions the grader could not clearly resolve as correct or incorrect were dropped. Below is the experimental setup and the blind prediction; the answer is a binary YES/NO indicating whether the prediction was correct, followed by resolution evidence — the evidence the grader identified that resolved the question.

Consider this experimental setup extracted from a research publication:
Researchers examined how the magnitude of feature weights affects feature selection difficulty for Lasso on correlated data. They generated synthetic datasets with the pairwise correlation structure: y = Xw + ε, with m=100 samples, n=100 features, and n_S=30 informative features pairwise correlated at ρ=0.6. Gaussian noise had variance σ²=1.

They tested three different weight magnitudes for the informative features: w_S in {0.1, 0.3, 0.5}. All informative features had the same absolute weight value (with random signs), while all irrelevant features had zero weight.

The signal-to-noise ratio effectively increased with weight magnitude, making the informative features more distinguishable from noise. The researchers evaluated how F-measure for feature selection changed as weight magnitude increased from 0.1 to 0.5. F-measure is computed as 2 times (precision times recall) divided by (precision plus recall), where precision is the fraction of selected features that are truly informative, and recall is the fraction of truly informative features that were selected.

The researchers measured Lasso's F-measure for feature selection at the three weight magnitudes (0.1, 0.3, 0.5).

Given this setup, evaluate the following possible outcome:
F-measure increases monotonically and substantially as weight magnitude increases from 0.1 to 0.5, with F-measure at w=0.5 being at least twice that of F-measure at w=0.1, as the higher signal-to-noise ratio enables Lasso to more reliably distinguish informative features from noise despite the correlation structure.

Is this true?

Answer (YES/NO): NO